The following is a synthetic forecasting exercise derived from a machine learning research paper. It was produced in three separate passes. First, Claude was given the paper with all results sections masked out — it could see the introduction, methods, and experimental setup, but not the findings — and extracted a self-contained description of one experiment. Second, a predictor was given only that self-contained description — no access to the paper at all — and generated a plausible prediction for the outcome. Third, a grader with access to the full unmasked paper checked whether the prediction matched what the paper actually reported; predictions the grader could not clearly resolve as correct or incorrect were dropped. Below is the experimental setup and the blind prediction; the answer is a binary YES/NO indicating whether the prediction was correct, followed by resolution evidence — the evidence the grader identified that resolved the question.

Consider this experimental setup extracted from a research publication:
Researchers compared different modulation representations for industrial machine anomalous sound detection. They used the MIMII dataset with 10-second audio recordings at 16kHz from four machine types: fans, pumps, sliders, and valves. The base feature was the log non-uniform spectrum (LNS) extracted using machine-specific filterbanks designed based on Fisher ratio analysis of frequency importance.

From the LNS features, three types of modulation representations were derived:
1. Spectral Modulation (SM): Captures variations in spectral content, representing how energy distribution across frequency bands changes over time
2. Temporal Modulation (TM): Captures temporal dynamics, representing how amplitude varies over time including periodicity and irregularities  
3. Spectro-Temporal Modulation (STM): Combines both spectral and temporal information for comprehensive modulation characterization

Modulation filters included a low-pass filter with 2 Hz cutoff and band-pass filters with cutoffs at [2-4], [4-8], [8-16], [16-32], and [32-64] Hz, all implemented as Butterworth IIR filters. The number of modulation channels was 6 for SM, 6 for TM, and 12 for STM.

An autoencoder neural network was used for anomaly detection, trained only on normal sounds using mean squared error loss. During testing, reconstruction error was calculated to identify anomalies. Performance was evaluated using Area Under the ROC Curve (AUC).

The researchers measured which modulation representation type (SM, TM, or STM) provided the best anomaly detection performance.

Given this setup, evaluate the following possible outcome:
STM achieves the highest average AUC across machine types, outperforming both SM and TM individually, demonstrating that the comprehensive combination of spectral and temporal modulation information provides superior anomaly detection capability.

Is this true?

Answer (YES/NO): NO